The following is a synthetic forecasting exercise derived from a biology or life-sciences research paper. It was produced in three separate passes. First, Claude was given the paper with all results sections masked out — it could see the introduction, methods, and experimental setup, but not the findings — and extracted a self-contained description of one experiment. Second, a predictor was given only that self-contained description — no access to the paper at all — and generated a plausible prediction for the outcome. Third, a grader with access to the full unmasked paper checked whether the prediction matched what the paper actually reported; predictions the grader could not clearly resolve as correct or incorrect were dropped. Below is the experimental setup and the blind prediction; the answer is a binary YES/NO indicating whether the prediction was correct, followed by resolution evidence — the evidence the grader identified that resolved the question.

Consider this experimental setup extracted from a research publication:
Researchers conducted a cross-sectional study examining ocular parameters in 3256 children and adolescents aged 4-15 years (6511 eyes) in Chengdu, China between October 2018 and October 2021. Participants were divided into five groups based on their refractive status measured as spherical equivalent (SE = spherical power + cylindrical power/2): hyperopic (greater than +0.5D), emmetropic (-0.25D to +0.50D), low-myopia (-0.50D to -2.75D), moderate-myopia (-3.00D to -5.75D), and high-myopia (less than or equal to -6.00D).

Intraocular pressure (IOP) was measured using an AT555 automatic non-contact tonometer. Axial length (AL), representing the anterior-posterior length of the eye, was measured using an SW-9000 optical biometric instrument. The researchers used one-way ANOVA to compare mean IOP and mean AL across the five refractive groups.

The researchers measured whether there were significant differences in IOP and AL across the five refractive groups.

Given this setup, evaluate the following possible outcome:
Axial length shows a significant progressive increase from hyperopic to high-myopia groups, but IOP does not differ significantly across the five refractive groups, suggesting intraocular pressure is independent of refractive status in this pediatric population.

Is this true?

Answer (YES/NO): NO